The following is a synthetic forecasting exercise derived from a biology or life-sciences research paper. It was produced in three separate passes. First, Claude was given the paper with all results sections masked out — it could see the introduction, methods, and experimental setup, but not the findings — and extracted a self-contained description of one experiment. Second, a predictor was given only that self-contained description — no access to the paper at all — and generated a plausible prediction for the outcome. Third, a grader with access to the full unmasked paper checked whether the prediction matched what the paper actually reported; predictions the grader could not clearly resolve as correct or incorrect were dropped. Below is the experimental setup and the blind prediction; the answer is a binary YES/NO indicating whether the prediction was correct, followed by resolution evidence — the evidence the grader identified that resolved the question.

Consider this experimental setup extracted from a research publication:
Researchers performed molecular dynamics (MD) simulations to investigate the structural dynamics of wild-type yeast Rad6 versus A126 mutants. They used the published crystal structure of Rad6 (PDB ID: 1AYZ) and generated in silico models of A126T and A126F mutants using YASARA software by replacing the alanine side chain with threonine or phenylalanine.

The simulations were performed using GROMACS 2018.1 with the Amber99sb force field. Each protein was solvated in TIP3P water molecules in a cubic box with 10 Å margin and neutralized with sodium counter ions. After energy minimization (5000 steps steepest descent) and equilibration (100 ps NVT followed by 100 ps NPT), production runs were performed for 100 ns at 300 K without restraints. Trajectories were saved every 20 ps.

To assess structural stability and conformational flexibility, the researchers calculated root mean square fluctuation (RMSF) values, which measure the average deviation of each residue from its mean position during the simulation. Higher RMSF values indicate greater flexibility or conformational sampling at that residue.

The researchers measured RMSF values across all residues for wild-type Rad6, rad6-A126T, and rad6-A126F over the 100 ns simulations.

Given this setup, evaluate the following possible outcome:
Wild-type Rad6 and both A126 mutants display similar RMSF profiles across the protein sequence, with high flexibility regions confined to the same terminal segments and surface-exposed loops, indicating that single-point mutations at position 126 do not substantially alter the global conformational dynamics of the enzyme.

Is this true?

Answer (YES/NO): NO